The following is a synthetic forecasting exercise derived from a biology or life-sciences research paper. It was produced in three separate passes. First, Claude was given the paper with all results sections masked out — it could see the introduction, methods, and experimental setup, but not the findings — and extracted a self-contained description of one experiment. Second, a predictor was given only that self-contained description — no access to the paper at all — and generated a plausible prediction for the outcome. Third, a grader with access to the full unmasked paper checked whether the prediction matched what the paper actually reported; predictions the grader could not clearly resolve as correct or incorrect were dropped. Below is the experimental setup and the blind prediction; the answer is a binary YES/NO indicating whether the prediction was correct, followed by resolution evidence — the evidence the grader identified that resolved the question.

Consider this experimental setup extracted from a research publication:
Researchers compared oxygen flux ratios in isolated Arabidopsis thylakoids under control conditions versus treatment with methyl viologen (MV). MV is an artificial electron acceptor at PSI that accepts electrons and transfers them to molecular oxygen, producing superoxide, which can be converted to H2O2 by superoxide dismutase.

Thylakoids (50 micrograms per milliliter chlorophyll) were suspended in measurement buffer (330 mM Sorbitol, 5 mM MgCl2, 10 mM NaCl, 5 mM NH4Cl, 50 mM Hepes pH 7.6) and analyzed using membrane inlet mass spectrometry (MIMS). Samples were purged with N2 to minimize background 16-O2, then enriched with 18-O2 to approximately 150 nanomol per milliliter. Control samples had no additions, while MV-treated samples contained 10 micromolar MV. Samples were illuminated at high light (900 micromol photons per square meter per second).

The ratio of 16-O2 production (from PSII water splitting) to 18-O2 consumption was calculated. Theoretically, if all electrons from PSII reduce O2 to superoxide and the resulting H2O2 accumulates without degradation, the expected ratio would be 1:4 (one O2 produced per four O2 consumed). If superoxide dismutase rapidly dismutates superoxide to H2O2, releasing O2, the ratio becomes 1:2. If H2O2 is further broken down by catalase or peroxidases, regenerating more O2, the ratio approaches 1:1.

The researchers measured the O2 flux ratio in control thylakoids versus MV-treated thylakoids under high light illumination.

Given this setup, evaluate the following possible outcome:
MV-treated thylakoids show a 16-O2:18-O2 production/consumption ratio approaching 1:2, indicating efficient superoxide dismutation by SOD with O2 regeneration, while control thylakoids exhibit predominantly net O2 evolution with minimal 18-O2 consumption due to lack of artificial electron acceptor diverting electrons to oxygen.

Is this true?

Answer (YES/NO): NO